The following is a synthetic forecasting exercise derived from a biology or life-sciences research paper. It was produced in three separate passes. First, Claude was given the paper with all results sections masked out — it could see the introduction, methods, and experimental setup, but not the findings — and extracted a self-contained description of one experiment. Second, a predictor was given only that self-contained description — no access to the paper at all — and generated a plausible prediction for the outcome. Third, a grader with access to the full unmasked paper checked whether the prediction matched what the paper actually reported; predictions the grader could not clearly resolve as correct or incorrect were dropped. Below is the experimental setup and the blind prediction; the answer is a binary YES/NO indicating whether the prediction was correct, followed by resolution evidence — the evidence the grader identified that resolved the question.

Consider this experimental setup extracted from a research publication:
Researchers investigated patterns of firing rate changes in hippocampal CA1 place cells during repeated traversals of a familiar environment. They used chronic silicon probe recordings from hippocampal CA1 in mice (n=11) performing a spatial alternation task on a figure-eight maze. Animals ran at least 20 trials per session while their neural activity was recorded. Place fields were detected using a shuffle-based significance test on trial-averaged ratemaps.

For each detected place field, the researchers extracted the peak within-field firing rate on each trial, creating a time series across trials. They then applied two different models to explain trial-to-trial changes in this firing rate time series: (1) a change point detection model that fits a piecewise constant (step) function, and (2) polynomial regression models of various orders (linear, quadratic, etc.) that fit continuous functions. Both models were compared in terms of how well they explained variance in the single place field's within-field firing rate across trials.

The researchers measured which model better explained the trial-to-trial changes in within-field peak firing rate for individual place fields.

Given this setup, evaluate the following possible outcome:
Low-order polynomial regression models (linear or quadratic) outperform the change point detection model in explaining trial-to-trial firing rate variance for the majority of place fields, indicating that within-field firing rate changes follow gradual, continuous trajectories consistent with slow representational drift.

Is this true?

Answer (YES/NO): NO